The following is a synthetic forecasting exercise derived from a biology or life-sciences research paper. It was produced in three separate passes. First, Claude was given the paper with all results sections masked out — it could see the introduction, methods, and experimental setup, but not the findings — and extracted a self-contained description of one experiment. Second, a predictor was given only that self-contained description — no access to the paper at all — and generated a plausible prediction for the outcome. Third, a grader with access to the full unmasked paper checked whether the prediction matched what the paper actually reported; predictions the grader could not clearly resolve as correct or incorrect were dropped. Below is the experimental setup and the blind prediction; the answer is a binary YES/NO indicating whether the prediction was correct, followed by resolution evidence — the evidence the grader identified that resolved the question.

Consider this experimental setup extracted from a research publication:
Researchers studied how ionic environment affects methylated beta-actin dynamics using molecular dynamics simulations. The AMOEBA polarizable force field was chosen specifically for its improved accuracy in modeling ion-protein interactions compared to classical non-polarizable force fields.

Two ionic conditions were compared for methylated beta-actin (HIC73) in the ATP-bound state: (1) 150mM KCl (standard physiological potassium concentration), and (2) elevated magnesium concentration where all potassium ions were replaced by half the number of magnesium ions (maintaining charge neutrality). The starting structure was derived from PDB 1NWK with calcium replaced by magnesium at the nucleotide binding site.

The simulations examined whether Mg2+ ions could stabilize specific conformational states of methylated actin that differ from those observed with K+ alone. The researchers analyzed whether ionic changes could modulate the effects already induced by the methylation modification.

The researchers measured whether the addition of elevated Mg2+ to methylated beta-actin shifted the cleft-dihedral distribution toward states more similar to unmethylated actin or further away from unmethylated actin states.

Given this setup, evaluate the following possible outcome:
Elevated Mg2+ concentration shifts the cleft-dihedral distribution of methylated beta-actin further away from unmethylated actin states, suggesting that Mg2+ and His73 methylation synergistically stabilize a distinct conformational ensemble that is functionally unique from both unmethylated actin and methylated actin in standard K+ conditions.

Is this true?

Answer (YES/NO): NO